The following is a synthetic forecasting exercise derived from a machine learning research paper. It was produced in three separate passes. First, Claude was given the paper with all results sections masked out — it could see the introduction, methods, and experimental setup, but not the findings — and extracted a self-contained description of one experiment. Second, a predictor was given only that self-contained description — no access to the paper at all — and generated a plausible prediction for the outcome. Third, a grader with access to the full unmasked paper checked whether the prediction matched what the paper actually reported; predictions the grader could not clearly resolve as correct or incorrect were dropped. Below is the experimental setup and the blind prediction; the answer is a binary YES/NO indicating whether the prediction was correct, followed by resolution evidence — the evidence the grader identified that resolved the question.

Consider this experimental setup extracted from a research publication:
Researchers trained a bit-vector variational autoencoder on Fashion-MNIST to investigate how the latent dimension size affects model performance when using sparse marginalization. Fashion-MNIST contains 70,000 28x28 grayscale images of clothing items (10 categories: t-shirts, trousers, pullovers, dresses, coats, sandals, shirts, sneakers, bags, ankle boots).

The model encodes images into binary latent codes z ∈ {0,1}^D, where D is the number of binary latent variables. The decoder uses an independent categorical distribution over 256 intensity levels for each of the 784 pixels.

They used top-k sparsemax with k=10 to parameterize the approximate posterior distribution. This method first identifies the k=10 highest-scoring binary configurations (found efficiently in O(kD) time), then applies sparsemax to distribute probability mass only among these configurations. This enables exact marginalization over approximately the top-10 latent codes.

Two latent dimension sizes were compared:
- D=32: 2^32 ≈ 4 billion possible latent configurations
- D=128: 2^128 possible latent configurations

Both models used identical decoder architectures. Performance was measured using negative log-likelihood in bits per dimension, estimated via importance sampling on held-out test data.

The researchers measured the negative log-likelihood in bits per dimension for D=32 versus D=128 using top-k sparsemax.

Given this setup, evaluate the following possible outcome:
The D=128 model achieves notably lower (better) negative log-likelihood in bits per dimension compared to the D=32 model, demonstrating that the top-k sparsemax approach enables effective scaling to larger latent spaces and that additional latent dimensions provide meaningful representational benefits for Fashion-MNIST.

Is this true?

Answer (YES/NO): NO